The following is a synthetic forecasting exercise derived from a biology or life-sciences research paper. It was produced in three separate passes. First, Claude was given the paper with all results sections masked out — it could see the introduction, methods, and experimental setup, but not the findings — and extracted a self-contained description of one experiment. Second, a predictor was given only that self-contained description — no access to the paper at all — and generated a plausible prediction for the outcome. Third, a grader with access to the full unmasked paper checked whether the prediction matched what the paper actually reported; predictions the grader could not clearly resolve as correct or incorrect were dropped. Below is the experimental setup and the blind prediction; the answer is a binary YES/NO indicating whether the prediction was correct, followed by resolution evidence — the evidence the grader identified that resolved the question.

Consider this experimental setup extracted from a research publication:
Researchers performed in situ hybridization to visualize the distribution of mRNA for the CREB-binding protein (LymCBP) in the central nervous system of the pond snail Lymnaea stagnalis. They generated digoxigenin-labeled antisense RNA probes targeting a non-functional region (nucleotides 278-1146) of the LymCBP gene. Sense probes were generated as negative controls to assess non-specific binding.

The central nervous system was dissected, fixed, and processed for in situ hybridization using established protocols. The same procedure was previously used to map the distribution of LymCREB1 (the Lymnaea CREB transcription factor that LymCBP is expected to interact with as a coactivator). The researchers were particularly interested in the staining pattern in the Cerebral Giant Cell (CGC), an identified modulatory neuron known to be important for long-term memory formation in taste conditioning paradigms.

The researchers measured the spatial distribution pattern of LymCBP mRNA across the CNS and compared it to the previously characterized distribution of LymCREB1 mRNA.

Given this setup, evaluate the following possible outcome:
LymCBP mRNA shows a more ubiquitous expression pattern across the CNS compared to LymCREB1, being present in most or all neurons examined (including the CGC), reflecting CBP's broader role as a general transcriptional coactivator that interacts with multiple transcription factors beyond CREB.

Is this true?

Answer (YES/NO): NO